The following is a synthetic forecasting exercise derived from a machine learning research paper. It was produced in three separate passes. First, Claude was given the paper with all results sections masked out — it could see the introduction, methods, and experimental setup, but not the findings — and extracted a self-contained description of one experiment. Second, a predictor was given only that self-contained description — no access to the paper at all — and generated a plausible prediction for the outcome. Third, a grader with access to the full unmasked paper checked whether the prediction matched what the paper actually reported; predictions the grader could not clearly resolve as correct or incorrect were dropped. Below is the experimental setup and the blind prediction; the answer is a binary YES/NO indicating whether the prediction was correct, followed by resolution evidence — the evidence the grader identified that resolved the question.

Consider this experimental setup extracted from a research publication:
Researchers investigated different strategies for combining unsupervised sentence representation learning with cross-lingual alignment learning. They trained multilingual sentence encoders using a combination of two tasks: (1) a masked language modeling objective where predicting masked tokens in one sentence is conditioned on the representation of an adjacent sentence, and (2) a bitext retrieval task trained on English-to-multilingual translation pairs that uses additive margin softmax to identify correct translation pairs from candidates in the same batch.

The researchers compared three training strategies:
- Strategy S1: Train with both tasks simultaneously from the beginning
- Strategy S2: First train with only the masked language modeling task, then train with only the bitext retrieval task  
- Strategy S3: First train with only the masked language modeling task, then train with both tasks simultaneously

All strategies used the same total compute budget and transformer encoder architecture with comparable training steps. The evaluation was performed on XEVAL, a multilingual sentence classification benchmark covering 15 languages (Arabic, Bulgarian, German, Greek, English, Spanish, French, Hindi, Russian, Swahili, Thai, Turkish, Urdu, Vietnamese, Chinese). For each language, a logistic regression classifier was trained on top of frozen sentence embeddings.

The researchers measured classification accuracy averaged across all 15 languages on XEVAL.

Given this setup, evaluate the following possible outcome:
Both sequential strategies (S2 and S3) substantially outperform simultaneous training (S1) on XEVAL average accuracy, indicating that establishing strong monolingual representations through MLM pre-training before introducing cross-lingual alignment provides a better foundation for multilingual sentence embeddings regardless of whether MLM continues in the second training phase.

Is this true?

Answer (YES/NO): YES